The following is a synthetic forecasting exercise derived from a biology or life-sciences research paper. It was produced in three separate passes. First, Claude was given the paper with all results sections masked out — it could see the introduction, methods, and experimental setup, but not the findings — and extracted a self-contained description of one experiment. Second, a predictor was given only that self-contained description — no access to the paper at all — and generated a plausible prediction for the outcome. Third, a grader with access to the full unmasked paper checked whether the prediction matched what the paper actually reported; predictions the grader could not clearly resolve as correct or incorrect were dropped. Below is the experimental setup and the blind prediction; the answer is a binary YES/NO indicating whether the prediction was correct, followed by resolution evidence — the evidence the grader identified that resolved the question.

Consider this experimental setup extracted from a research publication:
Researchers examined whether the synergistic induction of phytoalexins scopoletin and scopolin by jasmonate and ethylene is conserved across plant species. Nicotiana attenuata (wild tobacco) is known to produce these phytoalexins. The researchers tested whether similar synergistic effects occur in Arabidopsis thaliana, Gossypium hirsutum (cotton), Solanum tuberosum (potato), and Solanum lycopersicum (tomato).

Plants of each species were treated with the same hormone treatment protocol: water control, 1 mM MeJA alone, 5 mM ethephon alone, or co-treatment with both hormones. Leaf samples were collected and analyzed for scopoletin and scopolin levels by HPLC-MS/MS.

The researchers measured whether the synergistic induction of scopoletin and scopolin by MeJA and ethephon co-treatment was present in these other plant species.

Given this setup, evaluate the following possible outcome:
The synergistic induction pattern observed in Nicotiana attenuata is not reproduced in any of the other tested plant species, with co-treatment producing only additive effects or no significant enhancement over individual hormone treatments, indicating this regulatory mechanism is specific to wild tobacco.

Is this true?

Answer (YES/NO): NO